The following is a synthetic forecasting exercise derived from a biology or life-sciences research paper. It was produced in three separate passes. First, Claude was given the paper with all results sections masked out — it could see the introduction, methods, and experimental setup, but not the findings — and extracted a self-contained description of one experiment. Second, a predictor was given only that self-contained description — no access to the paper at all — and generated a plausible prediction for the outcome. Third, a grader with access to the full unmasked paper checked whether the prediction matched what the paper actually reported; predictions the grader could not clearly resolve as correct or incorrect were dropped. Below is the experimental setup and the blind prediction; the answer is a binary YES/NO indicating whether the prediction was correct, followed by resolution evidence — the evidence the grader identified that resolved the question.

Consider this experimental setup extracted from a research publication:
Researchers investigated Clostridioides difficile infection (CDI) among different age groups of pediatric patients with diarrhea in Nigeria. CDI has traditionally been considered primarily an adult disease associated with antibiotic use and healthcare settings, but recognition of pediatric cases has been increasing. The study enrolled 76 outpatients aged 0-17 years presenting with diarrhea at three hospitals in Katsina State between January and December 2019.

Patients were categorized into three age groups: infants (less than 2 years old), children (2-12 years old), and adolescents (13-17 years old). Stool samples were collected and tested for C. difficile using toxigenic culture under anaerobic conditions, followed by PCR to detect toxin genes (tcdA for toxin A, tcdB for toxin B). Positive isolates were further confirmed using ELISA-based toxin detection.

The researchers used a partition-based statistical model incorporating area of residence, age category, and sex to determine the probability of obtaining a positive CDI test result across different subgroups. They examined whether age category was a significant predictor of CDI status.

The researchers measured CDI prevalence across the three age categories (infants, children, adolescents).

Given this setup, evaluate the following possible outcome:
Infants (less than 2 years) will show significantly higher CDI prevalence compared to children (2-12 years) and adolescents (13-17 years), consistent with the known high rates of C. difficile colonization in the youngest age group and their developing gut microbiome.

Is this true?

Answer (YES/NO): NO